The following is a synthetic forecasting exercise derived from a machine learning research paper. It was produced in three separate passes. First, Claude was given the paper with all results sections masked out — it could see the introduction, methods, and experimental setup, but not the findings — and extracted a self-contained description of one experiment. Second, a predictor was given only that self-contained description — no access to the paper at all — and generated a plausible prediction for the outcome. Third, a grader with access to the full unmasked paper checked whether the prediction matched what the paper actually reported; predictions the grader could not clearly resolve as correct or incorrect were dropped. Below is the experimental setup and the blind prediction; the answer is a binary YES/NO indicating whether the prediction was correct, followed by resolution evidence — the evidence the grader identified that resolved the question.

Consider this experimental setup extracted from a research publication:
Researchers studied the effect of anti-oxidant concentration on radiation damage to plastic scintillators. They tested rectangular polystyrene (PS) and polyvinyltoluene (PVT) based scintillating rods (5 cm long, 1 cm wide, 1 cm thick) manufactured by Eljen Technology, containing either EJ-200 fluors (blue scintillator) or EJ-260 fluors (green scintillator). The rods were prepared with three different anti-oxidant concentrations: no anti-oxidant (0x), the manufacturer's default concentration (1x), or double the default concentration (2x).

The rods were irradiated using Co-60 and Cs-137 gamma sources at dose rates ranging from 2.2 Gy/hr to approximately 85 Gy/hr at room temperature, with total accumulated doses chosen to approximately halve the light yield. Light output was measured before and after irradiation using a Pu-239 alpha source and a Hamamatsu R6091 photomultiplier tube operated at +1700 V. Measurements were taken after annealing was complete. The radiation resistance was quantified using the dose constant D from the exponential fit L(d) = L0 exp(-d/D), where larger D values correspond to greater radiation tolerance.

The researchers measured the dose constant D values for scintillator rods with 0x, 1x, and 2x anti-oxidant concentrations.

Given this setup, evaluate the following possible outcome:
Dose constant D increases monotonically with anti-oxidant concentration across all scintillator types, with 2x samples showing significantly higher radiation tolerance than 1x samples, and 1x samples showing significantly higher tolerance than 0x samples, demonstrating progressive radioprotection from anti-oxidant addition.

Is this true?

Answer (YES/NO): NO